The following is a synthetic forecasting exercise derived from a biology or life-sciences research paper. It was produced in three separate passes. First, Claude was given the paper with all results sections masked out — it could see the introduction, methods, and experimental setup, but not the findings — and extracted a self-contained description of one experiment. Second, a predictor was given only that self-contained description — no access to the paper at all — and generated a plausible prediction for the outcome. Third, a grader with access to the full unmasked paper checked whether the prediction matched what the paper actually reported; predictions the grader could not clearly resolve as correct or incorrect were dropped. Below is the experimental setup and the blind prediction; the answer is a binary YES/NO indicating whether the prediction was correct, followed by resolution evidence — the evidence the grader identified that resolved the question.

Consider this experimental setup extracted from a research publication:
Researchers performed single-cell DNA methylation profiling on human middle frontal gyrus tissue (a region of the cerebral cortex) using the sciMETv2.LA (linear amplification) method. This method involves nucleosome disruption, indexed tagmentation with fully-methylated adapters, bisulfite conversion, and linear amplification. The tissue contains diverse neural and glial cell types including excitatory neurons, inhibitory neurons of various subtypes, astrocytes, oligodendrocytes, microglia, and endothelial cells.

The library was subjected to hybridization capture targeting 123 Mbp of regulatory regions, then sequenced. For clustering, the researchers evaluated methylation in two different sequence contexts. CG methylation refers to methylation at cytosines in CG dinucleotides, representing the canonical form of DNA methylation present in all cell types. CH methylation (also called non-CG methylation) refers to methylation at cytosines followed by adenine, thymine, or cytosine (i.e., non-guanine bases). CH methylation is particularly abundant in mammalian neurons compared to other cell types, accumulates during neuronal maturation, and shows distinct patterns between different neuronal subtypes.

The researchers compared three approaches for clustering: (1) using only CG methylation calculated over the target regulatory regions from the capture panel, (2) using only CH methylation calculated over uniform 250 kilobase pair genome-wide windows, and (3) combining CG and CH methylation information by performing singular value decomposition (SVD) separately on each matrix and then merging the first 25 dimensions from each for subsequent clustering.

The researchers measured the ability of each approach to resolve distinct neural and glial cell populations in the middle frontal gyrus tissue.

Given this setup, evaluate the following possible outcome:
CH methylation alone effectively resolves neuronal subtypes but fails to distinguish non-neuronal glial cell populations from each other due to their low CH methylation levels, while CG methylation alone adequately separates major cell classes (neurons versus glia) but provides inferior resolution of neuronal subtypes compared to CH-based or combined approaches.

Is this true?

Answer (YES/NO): NO